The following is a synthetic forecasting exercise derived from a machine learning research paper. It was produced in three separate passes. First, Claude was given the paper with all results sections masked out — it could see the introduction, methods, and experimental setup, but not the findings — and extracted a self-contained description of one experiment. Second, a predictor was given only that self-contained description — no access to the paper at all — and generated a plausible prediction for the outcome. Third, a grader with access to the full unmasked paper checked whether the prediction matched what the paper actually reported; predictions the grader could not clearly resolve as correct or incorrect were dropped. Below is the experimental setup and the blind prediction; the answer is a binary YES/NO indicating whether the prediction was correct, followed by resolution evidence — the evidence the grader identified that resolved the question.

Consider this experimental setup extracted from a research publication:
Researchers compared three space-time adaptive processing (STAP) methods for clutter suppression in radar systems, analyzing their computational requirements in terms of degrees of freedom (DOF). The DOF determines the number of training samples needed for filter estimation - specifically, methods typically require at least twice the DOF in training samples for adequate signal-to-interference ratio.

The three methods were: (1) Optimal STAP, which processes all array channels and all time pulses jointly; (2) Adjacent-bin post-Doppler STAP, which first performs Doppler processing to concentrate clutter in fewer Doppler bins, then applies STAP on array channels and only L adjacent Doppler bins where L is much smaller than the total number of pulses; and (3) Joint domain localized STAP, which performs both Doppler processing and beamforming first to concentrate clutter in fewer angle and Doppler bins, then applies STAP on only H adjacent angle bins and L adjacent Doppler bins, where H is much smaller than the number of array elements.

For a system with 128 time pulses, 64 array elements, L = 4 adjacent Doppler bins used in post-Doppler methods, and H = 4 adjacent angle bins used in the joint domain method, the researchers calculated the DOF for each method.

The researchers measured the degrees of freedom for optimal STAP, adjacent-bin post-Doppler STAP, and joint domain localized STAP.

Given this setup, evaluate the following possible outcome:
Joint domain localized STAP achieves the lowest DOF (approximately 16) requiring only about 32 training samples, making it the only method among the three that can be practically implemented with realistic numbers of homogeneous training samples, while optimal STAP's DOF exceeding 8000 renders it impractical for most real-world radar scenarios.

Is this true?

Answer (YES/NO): NO